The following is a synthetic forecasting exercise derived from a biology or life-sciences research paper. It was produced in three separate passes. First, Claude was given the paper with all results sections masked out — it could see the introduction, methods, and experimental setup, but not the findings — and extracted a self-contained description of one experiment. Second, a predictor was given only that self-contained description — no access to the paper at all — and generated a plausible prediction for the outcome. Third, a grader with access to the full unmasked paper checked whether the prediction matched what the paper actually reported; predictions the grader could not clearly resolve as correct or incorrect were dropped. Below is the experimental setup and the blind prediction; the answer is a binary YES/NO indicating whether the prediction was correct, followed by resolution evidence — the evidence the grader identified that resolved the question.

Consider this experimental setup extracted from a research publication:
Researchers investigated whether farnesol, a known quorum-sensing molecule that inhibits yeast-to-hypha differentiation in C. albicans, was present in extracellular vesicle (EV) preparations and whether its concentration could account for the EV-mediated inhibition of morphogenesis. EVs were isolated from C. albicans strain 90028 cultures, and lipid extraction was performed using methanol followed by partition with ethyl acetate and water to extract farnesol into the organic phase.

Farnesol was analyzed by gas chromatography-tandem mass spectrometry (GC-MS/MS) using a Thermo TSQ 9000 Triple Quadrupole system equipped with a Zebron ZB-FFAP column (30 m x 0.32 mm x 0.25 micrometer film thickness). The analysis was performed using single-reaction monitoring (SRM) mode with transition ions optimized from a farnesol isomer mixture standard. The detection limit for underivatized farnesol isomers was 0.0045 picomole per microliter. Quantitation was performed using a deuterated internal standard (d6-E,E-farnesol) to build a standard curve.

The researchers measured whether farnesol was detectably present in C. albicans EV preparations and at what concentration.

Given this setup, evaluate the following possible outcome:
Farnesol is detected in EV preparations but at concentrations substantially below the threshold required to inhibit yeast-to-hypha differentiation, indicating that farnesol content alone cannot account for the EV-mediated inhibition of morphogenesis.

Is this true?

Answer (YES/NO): YES